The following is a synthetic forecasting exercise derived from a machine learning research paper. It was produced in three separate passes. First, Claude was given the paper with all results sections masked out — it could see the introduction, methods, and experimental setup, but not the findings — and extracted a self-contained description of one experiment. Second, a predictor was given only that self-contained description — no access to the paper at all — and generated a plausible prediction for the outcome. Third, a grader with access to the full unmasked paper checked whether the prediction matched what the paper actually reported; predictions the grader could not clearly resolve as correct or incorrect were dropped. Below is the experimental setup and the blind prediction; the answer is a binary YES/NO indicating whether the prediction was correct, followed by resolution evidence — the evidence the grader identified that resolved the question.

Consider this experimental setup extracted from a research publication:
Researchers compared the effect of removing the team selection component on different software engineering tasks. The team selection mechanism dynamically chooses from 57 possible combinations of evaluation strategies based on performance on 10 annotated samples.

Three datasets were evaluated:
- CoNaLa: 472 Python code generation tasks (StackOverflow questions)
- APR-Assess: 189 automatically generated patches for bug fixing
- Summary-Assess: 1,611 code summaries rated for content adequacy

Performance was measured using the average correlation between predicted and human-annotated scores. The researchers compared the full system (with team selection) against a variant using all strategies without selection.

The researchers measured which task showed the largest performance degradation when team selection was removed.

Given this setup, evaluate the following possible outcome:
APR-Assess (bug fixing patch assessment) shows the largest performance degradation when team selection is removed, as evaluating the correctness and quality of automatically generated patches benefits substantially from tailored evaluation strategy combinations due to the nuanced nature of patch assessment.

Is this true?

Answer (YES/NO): YES